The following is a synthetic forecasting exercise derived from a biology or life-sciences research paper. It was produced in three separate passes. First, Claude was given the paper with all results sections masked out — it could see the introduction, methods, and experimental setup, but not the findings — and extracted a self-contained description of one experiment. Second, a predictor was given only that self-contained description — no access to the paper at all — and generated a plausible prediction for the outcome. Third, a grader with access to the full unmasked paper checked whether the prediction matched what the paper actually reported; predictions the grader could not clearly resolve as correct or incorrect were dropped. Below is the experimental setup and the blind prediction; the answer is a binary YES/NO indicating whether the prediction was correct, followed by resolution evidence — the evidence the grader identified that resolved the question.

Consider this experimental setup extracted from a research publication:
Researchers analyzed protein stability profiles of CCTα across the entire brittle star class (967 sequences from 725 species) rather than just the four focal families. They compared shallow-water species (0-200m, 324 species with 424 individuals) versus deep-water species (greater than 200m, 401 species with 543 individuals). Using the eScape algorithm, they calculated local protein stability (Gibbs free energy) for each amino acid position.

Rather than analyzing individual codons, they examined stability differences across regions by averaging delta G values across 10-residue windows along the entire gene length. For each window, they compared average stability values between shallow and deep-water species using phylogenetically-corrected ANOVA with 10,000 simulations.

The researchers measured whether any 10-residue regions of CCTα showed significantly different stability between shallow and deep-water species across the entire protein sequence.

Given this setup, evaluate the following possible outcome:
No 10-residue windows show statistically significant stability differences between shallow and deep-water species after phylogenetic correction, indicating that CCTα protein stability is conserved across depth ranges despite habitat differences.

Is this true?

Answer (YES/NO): NO